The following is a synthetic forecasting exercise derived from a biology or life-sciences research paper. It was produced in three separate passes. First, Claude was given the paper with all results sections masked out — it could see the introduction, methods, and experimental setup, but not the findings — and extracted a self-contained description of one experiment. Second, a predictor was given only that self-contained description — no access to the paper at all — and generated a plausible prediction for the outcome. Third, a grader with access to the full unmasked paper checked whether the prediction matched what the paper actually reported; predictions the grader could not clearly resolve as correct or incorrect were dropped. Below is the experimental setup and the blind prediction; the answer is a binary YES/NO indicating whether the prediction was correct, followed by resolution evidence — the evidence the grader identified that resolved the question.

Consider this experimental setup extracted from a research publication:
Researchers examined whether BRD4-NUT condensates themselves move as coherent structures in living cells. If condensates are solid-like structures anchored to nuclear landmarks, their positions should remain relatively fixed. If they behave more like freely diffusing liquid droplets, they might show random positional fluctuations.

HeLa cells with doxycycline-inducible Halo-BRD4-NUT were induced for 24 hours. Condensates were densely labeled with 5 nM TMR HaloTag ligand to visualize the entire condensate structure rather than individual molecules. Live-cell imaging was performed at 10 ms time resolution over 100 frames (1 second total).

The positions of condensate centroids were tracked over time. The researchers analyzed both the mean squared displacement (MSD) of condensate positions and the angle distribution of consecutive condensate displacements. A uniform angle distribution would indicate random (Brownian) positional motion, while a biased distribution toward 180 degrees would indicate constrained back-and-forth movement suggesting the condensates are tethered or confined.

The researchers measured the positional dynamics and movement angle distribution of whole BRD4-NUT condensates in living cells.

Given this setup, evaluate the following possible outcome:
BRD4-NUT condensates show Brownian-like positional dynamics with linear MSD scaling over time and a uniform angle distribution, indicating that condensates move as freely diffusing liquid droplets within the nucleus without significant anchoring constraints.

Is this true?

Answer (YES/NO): NO